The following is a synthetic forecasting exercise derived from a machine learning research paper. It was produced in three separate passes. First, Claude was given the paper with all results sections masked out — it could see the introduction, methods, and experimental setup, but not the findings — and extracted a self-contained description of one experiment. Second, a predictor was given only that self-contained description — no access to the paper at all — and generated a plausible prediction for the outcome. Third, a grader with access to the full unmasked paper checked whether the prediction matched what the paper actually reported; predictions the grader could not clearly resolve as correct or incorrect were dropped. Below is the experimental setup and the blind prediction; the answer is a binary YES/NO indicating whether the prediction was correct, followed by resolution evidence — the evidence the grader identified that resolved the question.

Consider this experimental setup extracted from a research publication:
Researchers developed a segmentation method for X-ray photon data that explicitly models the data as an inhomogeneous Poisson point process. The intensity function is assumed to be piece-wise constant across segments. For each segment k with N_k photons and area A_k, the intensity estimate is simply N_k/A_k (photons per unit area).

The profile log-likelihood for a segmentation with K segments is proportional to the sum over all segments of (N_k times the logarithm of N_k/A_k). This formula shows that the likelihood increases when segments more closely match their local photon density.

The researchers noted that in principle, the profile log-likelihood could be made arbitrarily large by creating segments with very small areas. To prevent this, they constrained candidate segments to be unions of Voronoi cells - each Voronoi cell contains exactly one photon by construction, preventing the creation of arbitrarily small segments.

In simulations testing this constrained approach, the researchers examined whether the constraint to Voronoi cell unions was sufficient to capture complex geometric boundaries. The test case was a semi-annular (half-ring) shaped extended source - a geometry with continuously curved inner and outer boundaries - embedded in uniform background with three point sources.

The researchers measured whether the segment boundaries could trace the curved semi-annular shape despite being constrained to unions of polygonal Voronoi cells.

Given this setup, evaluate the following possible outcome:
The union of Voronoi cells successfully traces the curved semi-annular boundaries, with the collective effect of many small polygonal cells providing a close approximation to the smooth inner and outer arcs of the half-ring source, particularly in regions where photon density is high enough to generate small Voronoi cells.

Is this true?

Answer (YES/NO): YES